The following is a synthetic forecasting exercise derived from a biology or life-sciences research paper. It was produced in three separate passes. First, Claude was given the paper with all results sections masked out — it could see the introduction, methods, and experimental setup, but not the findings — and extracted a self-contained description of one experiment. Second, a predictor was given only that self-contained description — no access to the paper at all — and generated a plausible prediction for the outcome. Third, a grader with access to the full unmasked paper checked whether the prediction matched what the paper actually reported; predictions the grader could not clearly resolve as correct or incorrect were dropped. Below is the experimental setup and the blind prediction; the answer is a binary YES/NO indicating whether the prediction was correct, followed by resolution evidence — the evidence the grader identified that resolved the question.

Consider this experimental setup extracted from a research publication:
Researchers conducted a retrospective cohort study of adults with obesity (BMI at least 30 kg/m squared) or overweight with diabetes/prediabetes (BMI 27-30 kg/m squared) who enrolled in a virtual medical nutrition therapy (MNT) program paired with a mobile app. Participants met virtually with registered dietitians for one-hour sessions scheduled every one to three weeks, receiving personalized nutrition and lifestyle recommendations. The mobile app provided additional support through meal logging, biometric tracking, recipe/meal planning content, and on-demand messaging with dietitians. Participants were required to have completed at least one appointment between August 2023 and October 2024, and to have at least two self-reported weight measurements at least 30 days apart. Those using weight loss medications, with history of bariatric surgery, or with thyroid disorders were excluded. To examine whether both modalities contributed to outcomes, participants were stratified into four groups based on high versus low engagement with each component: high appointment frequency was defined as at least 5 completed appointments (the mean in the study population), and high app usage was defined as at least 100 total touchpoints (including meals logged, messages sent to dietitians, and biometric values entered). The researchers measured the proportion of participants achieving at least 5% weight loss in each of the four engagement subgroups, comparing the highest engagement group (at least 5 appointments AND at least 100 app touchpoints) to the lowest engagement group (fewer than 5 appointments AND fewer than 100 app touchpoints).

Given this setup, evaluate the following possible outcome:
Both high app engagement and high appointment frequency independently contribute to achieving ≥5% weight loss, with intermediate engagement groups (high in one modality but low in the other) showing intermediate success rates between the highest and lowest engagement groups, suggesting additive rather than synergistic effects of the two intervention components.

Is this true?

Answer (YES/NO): NO